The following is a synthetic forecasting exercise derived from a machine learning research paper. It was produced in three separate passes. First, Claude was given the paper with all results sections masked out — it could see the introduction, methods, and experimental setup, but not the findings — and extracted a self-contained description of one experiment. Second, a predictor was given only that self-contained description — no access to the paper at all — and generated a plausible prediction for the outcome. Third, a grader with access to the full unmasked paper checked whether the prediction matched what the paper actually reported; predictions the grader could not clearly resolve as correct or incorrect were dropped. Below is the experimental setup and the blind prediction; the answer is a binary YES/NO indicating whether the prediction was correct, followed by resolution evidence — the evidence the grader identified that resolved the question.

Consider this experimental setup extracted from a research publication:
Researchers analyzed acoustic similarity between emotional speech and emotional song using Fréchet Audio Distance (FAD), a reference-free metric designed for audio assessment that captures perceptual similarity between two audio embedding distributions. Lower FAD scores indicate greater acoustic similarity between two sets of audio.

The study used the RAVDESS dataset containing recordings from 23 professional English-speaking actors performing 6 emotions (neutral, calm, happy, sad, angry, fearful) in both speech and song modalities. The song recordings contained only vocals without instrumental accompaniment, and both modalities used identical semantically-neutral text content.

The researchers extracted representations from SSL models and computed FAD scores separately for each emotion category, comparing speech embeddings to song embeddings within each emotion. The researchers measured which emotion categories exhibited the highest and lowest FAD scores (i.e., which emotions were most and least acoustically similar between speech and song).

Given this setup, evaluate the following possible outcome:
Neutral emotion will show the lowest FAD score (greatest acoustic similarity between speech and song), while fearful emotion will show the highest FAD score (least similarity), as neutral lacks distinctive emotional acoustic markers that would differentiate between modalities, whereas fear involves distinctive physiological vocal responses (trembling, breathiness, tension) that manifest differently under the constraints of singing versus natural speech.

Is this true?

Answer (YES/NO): NO